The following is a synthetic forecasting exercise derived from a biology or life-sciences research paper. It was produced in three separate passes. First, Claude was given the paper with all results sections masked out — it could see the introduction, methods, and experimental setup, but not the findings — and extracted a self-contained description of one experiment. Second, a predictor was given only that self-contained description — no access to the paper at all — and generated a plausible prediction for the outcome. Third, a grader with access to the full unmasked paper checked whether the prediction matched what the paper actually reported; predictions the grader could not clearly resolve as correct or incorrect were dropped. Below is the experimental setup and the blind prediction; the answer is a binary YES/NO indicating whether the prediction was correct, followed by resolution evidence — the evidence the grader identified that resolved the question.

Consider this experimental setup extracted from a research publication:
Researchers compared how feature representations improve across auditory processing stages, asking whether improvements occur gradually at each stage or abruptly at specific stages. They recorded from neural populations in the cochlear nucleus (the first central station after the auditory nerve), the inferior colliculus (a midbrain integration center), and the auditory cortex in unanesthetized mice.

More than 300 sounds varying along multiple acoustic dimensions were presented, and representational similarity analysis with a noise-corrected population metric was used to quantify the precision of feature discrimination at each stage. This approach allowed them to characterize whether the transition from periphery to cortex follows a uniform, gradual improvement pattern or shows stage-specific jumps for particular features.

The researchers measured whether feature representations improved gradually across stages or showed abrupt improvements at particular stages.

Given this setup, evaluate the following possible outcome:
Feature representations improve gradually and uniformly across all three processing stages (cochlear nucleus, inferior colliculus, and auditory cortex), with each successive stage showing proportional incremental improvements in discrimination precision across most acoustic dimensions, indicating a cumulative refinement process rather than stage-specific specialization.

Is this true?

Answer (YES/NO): NO